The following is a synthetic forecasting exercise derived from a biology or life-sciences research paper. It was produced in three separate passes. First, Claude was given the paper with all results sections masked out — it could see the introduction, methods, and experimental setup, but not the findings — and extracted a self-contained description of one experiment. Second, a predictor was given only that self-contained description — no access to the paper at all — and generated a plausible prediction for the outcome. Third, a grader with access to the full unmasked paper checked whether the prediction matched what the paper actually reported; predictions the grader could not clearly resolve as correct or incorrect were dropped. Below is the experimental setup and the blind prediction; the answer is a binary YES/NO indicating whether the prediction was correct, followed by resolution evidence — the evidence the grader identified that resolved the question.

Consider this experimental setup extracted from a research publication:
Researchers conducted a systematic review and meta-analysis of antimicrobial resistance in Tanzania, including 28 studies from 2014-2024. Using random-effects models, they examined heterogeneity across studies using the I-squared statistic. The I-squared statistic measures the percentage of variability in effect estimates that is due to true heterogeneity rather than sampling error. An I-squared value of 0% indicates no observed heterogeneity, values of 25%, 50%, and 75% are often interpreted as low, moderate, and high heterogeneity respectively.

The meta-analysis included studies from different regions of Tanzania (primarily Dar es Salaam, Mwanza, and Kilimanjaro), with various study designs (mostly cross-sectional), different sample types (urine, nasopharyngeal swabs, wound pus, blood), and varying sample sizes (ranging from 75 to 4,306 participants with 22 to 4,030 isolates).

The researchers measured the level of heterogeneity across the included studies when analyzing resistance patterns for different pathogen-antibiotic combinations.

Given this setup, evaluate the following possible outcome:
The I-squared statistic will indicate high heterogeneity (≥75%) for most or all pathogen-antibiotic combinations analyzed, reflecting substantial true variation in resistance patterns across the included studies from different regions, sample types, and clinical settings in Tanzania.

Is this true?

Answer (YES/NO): YES